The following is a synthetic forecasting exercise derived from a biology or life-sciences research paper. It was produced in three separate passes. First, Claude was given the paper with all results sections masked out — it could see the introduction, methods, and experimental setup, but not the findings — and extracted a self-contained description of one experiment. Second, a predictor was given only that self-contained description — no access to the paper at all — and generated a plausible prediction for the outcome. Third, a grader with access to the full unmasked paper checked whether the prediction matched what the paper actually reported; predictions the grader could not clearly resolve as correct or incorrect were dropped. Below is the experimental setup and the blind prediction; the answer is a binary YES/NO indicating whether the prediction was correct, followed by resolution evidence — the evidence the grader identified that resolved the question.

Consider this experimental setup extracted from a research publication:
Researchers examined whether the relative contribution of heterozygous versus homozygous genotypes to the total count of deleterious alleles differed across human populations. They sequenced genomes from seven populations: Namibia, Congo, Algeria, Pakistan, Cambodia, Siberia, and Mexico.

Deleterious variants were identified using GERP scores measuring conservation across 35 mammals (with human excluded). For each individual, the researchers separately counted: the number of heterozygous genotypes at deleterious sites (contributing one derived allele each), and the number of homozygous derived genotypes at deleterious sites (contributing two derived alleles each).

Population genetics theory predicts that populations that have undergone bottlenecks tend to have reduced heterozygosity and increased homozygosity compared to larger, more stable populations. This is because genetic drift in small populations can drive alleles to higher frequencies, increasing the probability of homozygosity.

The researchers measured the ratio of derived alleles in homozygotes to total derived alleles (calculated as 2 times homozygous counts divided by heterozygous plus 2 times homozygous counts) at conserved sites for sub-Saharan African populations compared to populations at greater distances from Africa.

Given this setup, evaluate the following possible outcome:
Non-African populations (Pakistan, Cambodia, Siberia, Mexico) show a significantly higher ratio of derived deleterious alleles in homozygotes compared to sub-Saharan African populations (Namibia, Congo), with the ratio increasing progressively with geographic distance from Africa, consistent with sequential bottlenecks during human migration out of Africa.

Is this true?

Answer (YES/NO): YES